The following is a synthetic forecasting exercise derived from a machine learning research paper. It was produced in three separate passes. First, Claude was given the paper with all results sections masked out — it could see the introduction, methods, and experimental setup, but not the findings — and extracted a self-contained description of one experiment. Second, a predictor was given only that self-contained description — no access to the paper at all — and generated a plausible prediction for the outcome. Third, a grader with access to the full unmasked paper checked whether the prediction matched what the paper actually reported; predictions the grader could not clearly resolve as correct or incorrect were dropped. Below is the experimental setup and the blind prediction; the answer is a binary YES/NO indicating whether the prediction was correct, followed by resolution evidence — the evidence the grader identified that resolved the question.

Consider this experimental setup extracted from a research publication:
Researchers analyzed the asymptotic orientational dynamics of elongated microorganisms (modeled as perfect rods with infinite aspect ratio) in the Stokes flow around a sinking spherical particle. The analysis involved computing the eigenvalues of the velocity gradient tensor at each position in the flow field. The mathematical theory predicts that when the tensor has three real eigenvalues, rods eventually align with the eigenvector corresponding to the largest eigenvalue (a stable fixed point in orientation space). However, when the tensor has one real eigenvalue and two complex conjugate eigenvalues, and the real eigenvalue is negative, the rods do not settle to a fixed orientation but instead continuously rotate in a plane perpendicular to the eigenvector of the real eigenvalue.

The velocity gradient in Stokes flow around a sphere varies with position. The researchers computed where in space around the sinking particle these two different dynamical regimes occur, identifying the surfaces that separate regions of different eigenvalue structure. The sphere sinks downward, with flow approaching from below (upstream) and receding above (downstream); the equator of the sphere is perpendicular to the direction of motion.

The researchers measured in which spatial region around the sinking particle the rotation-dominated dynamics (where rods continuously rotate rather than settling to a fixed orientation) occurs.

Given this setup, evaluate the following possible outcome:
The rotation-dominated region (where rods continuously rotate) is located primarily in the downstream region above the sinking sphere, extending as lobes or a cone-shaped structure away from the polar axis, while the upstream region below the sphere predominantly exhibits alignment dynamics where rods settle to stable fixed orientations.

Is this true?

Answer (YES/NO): YES